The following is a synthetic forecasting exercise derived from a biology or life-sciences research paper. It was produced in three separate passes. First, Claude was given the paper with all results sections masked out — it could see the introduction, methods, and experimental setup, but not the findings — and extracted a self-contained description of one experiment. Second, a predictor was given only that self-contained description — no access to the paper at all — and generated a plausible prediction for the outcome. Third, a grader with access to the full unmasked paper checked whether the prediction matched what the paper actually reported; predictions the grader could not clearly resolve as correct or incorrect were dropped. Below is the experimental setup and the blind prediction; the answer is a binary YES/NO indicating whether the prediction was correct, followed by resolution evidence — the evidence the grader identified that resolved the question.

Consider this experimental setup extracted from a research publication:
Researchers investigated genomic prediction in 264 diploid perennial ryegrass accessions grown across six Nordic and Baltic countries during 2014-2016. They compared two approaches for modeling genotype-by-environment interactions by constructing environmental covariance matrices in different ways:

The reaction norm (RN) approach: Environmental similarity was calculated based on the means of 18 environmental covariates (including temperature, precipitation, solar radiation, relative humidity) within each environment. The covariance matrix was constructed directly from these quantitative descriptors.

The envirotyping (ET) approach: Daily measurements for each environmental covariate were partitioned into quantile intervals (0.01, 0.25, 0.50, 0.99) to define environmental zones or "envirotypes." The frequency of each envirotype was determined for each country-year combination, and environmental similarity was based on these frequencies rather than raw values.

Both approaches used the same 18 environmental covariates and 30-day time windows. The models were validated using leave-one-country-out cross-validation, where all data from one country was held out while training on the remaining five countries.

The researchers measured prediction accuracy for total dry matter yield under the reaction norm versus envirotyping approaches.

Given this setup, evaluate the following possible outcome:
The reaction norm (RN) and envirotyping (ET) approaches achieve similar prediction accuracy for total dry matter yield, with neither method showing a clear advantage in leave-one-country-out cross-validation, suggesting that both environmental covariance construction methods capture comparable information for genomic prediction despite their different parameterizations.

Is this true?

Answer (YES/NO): YES